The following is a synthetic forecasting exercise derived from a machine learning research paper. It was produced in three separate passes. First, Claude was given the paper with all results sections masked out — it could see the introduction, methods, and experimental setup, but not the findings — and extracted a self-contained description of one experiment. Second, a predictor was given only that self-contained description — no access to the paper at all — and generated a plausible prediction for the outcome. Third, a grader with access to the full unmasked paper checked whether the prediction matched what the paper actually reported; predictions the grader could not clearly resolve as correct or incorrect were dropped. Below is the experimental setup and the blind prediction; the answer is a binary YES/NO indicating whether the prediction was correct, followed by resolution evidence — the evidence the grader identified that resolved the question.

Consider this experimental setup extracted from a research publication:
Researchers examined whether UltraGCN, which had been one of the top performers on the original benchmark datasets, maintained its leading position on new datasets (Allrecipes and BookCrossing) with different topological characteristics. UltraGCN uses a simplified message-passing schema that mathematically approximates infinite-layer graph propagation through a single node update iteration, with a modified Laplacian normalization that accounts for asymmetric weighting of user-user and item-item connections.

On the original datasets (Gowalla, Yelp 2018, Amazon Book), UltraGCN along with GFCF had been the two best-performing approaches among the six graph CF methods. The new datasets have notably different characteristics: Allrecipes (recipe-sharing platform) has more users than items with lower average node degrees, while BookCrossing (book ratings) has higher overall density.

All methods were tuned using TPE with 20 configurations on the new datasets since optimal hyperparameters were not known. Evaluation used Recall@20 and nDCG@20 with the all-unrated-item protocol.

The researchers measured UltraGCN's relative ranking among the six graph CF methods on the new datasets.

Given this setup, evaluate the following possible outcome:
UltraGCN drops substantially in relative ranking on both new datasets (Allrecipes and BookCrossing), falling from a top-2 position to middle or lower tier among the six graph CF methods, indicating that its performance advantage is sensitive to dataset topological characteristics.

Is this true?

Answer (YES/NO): NO